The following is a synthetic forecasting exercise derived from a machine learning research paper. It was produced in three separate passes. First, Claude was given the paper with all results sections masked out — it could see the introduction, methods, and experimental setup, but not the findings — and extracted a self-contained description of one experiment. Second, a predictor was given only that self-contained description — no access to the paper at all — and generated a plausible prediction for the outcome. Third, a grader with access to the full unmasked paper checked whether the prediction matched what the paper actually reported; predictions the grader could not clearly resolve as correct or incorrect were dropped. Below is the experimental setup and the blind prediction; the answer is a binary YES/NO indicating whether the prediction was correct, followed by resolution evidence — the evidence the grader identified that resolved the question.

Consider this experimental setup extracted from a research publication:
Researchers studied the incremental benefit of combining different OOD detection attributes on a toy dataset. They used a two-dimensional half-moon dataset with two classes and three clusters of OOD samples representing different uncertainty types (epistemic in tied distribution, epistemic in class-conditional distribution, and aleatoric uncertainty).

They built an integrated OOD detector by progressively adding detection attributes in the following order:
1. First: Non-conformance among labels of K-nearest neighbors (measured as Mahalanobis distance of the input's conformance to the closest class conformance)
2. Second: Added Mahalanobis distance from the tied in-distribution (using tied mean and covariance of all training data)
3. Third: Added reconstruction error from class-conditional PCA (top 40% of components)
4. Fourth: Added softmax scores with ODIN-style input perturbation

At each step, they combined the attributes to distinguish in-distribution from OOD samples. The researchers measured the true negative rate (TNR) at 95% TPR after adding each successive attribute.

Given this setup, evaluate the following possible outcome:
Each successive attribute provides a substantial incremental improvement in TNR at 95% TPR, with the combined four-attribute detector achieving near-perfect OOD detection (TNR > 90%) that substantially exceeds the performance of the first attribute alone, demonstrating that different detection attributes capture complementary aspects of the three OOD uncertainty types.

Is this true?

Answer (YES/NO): NO